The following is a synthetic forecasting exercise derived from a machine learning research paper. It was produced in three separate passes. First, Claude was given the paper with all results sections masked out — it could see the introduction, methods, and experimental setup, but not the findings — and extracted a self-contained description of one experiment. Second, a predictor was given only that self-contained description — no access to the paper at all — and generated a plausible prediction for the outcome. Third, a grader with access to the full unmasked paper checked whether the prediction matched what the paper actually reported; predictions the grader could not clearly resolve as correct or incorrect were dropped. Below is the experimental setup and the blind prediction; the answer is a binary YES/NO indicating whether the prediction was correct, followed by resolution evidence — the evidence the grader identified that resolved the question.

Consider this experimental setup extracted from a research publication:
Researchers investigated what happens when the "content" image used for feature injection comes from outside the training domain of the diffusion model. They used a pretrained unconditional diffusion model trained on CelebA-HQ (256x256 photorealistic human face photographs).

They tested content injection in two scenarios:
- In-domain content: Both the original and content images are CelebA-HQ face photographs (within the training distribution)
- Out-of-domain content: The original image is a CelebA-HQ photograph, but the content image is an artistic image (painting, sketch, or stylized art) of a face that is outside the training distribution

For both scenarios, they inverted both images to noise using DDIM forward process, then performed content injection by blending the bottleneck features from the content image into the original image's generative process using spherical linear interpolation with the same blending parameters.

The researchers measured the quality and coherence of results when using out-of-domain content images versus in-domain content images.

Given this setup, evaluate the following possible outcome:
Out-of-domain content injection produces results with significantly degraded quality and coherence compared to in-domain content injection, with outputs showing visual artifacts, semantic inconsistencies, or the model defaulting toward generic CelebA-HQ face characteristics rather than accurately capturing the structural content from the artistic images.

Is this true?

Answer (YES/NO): YES